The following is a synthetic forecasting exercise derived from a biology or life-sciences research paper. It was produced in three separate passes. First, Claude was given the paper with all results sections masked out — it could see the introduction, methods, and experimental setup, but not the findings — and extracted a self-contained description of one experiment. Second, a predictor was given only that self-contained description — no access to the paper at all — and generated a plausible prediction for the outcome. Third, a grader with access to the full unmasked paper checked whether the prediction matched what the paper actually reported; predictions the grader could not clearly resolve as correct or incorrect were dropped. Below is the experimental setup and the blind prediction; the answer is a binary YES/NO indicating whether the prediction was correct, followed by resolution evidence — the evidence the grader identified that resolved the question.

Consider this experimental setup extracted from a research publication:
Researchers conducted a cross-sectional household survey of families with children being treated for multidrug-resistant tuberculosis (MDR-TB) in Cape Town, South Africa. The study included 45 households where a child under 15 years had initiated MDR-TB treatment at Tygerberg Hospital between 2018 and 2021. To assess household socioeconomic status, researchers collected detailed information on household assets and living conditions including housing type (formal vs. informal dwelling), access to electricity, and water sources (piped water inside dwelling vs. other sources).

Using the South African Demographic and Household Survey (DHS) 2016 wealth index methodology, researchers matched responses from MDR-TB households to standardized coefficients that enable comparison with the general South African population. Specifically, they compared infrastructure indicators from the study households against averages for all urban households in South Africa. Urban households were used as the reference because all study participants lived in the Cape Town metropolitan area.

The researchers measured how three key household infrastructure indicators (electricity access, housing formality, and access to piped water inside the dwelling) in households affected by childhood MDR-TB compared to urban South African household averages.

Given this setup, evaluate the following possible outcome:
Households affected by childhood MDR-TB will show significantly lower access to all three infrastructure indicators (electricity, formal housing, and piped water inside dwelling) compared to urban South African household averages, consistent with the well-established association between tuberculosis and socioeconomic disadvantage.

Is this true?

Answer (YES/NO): YES